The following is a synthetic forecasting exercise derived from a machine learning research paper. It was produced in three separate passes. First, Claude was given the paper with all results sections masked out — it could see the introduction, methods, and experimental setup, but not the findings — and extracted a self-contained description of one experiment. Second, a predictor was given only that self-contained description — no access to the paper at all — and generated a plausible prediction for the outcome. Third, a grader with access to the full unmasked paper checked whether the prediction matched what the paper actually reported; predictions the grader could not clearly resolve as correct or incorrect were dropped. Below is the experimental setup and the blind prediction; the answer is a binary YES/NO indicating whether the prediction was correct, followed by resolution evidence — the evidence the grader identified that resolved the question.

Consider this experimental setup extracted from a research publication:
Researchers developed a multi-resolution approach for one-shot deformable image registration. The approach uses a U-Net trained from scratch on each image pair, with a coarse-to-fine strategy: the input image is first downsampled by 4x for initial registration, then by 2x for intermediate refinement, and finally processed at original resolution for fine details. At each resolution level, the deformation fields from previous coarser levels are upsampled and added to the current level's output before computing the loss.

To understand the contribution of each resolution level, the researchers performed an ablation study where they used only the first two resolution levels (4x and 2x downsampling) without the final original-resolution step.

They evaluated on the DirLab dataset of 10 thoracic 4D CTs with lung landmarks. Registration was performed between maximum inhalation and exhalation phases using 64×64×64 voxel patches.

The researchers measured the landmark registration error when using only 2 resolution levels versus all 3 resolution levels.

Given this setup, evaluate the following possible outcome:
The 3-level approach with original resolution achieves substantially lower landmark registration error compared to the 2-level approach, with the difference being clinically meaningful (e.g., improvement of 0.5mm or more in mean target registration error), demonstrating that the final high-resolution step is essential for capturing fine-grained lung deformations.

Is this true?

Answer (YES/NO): NO